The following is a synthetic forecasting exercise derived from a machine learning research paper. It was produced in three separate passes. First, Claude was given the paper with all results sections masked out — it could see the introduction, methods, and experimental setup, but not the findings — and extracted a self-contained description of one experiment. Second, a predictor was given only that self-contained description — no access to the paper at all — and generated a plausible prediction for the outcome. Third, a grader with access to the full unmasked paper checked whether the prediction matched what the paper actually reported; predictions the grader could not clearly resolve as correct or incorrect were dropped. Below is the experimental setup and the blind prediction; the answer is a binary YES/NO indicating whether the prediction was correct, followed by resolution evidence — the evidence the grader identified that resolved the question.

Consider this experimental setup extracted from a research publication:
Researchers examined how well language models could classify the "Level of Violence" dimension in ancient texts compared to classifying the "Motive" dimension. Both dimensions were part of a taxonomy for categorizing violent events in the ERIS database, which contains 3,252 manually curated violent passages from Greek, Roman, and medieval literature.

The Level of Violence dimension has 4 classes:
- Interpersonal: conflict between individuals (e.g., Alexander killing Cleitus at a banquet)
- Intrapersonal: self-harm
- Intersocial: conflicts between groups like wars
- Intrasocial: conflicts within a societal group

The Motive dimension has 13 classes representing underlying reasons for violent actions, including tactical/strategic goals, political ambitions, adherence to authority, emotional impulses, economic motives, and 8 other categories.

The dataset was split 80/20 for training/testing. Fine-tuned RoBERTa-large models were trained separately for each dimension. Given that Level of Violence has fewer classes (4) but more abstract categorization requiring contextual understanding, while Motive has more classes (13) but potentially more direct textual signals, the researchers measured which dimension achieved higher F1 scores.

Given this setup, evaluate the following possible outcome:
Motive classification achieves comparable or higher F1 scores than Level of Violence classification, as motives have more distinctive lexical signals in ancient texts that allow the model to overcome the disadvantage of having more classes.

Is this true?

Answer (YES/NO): NO